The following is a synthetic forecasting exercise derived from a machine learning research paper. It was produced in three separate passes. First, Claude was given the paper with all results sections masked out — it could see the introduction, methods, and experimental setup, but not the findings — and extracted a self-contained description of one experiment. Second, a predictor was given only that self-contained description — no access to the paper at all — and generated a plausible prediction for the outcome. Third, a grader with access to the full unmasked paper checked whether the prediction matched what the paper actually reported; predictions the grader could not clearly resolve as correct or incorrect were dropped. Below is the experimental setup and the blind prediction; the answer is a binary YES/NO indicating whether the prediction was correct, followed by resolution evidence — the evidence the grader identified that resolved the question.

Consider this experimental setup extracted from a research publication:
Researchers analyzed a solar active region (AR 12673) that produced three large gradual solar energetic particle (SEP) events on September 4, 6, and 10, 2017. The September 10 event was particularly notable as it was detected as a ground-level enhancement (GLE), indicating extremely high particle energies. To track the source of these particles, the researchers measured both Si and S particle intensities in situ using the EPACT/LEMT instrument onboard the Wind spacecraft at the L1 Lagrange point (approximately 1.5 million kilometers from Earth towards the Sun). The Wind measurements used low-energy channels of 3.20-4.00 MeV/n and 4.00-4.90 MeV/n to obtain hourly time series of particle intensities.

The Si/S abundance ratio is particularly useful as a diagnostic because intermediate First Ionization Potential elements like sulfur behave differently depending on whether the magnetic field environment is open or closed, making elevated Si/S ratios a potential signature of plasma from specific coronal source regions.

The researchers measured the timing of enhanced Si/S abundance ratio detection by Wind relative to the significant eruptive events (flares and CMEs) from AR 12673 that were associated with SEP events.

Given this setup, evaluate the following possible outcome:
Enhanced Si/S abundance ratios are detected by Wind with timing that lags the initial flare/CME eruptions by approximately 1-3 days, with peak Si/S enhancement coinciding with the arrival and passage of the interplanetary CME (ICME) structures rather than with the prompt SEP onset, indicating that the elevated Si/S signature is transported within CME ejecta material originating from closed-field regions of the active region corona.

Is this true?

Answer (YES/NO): NO